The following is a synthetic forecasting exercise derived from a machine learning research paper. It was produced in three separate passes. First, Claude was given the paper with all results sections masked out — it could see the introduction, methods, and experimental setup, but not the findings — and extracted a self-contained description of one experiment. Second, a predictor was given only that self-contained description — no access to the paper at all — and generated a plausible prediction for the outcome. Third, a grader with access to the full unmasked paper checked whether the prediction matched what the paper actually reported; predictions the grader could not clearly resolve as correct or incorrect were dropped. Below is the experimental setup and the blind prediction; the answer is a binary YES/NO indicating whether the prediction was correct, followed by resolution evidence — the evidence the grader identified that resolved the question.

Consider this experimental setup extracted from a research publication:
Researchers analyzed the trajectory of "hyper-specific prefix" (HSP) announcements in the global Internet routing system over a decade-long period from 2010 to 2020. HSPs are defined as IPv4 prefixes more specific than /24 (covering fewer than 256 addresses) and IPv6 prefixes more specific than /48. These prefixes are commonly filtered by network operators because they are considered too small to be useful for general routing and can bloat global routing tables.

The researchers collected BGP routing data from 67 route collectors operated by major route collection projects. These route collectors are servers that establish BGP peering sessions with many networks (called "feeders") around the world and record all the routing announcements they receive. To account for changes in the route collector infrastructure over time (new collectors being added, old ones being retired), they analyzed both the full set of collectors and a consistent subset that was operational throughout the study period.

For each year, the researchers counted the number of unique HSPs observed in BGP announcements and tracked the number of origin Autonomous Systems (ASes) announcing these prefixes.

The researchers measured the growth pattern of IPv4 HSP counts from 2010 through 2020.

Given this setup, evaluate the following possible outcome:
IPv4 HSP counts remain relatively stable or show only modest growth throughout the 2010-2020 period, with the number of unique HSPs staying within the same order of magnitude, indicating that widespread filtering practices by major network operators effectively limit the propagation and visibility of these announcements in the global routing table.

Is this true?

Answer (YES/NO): YES